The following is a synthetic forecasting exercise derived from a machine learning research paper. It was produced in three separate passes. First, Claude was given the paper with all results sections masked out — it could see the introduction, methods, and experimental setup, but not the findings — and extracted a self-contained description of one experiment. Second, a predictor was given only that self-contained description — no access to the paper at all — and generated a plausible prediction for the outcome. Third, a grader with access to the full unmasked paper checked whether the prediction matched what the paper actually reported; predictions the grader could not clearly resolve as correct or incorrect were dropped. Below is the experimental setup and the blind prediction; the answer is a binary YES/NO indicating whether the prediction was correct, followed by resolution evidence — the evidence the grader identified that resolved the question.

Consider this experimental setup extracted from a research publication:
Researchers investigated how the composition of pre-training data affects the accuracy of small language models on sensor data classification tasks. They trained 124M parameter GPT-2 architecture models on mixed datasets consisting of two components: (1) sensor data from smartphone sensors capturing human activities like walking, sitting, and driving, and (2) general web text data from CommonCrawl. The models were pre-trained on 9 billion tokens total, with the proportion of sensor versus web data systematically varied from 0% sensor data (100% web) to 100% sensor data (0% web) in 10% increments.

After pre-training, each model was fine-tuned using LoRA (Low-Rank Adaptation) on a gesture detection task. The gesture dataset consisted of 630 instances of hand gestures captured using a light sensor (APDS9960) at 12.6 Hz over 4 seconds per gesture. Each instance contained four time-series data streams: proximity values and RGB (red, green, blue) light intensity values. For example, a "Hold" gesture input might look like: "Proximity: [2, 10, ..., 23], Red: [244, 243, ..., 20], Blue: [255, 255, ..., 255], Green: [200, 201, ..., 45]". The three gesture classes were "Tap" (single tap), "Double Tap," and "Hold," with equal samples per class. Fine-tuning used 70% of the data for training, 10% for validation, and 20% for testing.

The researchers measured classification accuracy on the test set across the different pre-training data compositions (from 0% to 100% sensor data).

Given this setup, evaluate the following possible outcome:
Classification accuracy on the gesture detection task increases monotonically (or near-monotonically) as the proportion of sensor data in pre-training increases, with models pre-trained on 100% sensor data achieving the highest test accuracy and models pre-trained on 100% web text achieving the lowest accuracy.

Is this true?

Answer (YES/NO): NO